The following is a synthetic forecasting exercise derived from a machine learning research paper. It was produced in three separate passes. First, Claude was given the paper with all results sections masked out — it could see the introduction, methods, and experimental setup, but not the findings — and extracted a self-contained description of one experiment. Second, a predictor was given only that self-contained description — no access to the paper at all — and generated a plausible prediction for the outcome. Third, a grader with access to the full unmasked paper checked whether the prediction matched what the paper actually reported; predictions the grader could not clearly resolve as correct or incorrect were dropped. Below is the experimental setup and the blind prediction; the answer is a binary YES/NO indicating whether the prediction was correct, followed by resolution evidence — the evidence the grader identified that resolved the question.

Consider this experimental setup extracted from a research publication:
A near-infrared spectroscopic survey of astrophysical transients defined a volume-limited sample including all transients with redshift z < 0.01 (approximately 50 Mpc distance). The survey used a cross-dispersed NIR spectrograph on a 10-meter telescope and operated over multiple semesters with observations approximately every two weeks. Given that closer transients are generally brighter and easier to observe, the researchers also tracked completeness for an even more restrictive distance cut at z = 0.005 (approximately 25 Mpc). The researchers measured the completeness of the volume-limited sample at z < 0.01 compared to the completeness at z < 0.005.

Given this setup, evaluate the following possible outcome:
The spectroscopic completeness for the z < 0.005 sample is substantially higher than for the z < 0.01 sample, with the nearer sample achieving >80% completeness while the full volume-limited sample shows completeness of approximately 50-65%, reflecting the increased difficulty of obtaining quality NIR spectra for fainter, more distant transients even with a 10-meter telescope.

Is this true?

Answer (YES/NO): NO